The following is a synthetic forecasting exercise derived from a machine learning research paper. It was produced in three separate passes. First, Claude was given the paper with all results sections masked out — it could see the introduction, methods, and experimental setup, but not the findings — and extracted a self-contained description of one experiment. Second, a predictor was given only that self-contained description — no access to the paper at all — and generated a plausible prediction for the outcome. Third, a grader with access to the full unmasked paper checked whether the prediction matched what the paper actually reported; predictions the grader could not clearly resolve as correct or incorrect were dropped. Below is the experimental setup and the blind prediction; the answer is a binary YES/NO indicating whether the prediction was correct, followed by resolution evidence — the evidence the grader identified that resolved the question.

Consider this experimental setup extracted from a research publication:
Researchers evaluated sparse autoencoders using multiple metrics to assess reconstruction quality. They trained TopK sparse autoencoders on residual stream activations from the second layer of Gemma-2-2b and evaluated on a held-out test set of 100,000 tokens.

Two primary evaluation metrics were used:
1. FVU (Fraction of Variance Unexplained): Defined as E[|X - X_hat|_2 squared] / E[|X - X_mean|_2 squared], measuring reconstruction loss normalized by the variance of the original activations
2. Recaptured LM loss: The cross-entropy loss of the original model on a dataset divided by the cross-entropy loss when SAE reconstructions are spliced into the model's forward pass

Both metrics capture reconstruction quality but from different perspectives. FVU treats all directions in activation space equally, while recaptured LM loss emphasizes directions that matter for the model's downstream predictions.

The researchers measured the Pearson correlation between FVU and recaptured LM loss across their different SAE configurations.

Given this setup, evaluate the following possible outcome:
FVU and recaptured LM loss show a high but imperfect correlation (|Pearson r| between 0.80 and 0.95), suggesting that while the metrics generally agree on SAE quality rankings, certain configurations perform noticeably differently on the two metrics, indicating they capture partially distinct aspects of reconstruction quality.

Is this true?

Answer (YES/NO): YES